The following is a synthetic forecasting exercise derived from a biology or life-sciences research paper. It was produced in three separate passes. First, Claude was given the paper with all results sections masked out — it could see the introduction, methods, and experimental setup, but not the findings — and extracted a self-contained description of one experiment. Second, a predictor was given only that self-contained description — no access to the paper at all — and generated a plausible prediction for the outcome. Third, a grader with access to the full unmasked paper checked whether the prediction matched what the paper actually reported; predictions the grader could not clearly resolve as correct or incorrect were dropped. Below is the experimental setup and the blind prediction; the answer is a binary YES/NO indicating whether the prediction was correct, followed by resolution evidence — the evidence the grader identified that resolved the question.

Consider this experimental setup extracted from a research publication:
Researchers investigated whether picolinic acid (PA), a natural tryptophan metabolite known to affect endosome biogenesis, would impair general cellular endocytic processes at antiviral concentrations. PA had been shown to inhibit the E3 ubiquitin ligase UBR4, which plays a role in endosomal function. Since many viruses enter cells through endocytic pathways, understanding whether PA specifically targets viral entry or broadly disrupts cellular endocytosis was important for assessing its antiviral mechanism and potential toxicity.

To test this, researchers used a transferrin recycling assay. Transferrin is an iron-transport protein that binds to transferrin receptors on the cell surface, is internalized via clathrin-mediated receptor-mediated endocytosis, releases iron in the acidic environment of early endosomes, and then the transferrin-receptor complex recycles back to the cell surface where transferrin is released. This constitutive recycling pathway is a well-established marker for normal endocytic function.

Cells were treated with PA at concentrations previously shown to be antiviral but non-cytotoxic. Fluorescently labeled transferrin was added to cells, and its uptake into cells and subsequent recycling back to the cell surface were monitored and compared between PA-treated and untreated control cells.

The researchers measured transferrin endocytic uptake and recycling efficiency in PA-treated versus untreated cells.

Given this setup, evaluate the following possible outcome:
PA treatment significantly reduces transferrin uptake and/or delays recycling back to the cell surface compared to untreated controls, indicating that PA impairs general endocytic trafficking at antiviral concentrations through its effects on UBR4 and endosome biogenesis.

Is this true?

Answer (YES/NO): NO